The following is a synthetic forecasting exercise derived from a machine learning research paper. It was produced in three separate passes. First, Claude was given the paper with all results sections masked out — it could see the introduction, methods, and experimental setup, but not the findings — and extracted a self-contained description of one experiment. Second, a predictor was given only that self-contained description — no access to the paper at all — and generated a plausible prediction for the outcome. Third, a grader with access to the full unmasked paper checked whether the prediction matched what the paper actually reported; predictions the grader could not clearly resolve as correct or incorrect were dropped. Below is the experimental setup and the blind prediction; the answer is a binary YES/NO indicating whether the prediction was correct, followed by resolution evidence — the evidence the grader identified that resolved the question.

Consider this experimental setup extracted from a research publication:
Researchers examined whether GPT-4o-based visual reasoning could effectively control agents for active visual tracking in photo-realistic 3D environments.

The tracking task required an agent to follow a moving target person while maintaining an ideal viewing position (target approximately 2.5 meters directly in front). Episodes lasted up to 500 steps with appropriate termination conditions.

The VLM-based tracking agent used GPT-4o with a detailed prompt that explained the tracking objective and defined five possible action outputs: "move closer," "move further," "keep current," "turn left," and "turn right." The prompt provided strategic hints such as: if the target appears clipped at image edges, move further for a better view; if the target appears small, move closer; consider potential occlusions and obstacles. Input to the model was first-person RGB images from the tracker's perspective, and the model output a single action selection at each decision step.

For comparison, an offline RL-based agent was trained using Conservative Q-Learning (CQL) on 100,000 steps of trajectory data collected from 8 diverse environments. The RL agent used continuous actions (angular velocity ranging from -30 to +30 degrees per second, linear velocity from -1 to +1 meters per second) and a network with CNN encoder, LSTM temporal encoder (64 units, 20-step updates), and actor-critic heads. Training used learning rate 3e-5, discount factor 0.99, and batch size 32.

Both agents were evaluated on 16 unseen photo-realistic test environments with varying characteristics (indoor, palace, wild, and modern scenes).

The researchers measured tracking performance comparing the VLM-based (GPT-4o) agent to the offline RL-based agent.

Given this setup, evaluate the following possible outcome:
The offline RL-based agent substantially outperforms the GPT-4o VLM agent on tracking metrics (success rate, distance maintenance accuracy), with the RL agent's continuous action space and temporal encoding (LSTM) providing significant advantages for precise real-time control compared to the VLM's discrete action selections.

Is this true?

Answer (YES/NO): YES